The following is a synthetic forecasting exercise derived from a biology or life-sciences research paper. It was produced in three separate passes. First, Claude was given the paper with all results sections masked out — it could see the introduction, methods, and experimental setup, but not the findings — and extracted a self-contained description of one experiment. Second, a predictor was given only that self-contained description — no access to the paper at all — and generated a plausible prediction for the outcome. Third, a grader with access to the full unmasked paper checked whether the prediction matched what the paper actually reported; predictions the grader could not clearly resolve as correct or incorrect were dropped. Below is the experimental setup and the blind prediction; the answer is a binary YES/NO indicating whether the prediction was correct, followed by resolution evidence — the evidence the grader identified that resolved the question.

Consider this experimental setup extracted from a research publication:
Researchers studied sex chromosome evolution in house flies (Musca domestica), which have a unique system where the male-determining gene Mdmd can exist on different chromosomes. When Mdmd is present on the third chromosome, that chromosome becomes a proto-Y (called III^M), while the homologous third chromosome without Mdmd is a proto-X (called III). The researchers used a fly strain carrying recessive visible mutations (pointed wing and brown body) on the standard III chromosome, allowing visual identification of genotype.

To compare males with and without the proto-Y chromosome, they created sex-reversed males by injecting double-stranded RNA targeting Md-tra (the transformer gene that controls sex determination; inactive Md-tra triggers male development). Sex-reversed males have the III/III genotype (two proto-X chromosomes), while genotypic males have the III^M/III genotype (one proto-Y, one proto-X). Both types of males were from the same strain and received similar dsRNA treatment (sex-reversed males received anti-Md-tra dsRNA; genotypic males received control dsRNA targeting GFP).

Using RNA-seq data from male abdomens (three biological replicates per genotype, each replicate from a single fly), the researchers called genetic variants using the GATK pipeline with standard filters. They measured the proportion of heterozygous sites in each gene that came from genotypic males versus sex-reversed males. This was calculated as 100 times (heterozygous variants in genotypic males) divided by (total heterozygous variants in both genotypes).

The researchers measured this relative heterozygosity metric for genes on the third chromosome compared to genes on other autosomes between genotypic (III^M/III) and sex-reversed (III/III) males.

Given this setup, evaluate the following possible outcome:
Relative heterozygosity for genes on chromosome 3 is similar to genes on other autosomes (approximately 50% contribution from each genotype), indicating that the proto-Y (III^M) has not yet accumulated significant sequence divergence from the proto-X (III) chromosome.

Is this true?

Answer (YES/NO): NO